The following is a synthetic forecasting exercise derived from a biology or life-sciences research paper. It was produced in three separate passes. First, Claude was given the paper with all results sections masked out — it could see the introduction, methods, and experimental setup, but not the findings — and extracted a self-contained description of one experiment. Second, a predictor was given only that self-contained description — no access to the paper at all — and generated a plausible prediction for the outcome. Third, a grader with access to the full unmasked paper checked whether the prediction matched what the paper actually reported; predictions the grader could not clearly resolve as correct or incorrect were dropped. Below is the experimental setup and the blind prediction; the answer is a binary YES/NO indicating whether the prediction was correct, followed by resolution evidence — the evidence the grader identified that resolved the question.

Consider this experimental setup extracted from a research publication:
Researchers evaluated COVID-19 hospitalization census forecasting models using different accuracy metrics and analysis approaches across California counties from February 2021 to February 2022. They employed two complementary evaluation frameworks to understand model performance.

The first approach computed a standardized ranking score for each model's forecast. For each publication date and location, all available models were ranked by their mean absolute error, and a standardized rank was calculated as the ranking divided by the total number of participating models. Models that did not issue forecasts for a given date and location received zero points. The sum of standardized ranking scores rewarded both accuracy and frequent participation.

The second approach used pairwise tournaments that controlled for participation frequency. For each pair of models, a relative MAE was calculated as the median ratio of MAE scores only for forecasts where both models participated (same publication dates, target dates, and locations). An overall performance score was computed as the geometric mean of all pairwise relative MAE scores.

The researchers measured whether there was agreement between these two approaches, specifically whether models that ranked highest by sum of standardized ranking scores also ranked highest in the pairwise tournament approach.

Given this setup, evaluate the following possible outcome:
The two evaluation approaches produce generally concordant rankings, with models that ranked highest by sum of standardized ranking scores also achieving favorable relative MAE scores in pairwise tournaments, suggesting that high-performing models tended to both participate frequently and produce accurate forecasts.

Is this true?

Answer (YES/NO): NO